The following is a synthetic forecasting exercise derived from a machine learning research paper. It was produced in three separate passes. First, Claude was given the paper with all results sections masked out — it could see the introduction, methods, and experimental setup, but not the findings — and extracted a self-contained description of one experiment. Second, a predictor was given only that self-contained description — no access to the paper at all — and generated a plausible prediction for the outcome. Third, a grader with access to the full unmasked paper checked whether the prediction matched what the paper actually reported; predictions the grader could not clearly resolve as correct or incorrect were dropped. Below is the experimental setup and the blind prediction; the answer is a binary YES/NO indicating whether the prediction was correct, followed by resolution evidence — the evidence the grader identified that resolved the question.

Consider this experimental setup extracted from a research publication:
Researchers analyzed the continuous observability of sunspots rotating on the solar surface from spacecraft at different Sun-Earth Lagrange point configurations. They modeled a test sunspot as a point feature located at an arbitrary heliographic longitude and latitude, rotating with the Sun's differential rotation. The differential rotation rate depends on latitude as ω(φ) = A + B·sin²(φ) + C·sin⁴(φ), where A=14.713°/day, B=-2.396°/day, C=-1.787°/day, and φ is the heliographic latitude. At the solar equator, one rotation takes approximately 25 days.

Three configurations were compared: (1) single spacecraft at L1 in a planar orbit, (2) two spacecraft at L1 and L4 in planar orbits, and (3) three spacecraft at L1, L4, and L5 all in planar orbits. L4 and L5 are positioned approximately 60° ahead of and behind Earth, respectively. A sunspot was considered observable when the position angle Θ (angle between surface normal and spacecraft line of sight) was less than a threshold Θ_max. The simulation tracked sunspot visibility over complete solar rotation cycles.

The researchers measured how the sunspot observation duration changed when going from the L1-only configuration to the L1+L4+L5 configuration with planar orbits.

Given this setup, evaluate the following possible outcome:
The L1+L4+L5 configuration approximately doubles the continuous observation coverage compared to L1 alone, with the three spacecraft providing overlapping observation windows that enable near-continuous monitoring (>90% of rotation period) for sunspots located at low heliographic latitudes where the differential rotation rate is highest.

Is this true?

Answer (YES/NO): NO